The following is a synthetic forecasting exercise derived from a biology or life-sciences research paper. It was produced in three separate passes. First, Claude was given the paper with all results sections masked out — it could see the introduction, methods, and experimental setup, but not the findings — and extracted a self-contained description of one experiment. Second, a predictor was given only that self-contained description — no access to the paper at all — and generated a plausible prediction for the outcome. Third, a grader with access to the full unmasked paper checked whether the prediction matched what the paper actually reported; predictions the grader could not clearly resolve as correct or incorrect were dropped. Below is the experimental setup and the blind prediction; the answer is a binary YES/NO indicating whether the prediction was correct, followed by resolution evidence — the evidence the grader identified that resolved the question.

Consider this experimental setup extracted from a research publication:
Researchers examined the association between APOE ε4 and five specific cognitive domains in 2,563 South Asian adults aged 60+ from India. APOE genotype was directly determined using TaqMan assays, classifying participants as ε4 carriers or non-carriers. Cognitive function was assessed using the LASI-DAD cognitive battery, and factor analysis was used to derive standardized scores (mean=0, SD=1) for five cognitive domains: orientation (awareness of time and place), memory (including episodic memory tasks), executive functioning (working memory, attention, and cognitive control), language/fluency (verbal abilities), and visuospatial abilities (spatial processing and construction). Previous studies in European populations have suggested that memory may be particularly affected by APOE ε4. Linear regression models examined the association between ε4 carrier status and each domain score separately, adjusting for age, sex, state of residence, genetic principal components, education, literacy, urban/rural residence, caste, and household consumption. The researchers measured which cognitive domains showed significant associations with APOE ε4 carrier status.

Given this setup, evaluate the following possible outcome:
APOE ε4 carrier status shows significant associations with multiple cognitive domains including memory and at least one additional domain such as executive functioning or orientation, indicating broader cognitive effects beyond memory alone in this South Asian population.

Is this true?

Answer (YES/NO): YES